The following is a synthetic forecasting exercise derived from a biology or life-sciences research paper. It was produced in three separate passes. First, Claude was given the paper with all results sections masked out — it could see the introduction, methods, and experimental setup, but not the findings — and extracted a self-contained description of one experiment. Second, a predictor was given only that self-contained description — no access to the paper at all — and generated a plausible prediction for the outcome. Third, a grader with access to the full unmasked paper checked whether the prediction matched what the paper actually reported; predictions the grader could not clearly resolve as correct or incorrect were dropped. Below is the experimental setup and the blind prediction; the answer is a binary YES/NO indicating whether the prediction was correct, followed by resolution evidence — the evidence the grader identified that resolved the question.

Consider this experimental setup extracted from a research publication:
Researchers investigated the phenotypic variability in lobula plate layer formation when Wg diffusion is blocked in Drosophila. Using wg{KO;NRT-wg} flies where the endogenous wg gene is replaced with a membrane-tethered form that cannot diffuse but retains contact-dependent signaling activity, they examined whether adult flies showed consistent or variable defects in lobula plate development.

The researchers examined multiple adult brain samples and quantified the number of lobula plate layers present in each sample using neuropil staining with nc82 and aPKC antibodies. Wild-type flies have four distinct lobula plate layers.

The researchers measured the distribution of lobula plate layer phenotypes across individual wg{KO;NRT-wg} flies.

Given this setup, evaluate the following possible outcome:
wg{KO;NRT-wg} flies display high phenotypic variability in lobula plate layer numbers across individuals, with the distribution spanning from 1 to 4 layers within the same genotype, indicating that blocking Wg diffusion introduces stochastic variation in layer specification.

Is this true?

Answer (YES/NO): NO